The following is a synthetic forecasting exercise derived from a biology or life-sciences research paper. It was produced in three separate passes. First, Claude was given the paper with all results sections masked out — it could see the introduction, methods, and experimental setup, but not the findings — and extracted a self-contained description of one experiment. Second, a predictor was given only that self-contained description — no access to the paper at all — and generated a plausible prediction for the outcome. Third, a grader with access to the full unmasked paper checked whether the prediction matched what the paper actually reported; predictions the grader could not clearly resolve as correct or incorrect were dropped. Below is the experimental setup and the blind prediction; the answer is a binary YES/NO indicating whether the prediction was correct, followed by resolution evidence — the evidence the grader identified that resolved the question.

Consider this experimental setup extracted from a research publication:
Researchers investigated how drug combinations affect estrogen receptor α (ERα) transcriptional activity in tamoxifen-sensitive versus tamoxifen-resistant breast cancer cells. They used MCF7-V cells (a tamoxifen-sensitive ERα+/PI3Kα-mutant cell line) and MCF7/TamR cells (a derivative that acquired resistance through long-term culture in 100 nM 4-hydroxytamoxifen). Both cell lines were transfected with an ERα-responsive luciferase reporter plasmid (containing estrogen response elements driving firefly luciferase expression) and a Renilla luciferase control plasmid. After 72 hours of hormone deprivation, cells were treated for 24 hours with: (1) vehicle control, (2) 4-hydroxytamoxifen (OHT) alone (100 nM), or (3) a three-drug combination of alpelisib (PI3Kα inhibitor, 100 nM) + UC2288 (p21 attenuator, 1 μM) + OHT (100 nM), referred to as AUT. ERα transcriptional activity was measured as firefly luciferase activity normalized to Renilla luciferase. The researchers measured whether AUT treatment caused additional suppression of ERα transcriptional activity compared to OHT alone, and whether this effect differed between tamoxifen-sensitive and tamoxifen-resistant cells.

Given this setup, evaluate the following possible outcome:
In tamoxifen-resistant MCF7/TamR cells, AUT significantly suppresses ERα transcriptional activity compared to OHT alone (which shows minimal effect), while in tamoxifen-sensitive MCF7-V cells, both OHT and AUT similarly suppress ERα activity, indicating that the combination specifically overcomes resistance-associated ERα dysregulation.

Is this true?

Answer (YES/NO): YES